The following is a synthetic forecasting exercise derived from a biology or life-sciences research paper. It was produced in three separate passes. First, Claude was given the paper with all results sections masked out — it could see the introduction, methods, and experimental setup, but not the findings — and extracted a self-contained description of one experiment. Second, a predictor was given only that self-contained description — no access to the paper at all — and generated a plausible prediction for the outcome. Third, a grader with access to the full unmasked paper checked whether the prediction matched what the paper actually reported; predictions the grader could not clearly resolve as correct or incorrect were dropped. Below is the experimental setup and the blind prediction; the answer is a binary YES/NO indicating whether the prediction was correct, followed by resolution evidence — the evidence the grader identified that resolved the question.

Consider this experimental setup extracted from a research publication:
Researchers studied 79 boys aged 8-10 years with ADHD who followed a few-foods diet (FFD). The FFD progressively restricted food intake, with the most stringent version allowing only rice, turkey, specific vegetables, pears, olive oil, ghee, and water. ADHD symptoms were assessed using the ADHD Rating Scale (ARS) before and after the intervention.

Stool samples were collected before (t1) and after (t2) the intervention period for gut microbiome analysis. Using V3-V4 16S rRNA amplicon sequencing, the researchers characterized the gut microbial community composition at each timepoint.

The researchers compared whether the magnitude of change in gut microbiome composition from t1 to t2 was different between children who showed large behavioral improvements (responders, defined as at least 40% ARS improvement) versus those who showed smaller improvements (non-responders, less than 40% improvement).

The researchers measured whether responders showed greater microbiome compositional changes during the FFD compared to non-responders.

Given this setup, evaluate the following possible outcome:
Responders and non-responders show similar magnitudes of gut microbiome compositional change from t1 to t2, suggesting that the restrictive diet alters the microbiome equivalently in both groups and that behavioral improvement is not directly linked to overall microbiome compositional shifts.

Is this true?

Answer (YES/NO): YES